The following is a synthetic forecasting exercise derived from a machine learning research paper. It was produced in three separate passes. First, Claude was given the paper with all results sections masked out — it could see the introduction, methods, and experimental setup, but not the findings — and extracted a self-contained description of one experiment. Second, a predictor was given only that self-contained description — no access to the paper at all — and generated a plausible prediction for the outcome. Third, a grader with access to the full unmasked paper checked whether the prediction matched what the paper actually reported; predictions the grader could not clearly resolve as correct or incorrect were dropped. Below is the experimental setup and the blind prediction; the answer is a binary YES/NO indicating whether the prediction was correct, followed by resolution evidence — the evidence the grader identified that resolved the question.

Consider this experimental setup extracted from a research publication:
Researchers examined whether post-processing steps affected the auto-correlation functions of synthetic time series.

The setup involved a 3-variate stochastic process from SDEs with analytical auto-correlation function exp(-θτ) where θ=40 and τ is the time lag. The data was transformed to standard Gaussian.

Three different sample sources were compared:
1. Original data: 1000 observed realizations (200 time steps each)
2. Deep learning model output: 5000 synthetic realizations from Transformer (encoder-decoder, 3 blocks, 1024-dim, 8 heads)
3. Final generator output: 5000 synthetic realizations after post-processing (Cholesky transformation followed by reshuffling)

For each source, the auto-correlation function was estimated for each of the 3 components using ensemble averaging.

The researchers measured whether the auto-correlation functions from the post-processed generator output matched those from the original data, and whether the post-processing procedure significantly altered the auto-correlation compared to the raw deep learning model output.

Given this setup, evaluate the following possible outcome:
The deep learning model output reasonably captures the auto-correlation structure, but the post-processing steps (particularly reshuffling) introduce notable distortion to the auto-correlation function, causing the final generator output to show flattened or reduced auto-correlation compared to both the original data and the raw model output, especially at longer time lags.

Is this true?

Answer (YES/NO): NO